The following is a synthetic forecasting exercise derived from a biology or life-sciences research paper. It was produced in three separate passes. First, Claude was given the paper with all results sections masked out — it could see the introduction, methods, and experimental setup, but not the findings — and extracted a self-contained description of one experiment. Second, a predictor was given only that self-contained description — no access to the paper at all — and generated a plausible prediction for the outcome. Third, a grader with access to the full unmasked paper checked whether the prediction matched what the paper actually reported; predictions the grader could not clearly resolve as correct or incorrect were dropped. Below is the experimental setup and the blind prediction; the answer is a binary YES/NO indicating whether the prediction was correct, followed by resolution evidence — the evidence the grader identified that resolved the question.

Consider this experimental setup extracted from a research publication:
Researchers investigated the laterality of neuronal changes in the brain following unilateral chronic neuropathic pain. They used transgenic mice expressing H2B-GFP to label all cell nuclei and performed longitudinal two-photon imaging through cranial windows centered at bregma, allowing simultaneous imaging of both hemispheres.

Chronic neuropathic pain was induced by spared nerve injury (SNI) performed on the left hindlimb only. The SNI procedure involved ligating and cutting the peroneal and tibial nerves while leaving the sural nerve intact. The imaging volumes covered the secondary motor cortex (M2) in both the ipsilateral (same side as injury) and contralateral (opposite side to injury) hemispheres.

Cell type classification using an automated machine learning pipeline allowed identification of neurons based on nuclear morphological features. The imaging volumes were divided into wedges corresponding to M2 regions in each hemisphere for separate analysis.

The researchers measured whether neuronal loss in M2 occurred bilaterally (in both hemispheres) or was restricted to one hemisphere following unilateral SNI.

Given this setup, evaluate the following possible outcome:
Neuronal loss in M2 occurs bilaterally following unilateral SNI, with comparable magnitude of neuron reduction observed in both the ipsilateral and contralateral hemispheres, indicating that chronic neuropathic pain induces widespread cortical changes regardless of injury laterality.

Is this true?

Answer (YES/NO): NO